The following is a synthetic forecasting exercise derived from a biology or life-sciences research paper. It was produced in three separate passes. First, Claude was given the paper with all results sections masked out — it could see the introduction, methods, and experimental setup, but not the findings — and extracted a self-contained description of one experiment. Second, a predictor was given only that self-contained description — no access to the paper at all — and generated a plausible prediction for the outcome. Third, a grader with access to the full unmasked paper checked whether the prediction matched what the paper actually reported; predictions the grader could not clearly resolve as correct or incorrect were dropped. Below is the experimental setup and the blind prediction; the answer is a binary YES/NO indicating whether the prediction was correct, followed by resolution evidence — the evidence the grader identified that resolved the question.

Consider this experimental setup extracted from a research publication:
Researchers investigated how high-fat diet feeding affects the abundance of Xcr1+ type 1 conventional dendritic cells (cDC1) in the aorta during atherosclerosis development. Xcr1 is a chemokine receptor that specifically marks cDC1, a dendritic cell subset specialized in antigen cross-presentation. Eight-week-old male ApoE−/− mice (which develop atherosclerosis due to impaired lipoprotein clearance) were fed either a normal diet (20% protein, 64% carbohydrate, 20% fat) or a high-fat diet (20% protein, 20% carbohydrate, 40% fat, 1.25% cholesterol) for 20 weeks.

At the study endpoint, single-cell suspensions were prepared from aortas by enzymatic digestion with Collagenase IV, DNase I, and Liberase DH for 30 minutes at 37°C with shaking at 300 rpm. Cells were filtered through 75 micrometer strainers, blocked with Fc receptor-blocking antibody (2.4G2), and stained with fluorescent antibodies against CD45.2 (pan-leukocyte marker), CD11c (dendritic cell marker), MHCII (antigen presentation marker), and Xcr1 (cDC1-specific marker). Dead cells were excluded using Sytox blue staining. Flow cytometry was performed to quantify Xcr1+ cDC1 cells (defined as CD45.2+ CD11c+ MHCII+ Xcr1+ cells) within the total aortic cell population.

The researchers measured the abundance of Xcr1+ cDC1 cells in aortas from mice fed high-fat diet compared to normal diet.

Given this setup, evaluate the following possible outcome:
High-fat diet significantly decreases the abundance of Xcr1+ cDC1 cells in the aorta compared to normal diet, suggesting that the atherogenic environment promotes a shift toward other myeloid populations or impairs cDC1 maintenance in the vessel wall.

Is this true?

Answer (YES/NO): NO